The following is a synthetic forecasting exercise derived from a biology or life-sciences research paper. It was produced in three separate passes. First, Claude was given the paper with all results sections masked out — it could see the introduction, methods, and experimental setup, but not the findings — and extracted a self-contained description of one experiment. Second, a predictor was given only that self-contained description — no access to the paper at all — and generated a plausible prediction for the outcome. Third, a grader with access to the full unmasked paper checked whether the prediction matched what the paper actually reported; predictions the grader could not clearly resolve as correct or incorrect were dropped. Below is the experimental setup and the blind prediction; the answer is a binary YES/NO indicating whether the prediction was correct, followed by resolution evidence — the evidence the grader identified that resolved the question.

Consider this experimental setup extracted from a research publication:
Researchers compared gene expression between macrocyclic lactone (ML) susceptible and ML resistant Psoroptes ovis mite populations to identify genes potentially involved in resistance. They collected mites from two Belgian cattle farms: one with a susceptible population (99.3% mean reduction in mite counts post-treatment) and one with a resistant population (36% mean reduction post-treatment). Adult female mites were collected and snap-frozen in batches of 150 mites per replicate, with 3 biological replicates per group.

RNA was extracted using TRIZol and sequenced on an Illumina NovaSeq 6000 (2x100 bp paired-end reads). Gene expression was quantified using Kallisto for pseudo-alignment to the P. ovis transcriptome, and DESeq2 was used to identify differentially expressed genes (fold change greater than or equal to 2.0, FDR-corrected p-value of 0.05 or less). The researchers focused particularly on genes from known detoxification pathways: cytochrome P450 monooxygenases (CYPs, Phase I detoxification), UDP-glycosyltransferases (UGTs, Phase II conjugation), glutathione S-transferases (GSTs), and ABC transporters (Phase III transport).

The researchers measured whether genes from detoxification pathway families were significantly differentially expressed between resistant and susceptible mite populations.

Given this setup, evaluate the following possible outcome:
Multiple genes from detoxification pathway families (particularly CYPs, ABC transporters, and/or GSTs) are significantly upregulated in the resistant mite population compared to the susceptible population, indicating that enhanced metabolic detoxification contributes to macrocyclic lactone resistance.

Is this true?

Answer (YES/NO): YES